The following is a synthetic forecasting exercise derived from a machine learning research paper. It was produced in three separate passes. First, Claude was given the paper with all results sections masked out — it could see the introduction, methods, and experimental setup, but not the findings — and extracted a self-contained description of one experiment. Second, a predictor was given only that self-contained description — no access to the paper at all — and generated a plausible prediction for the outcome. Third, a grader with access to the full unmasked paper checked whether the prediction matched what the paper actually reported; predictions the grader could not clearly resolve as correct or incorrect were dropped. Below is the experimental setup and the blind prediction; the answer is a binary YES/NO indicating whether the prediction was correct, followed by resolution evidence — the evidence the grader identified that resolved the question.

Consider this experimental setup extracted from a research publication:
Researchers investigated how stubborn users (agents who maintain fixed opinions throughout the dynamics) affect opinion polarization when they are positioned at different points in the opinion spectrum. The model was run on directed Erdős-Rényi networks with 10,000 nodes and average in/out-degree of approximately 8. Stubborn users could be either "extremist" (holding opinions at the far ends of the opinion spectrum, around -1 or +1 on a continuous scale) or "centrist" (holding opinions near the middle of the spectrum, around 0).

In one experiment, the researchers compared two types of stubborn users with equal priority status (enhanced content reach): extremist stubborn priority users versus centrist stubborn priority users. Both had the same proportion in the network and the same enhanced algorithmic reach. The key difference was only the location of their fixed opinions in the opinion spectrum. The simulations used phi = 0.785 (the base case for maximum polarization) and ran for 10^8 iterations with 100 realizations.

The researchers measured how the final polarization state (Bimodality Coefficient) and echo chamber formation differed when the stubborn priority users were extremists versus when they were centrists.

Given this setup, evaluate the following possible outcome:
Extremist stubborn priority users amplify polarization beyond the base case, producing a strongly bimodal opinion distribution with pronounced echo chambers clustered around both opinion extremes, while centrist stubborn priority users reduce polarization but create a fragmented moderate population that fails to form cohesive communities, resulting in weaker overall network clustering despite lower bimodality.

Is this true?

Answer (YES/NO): NO